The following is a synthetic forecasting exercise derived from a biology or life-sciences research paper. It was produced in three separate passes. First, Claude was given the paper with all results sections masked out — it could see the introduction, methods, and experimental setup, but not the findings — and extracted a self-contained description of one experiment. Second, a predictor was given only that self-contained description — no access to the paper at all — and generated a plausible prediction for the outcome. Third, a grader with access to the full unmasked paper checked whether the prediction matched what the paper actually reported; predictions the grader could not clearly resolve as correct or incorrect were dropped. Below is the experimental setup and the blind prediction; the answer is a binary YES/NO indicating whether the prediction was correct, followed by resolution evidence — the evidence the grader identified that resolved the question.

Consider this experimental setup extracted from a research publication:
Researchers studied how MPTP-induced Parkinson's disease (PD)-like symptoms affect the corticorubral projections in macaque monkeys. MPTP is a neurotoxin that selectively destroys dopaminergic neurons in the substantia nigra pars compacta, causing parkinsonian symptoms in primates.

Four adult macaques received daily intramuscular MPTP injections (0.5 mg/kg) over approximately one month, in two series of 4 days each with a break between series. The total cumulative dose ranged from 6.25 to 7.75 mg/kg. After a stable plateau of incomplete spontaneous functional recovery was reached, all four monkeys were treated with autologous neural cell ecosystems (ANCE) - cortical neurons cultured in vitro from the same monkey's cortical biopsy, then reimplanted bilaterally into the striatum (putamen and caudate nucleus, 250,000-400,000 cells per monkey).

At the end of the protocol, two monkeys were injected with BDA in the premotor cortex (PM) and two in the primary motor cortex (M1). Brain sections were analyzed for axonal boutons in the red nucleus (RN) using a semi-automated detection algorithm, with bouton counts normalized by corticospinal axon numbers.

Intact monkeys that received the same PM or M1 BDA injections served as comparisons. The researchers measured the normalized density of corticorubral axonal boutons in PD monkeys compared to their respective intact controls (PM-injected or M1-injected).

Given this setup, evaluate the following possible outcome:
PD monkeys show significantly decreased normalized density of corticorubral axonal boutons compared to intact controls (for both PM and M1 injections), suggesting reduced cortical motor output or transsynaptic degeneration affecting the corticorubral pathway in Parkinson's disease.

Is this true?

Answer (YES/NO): YES